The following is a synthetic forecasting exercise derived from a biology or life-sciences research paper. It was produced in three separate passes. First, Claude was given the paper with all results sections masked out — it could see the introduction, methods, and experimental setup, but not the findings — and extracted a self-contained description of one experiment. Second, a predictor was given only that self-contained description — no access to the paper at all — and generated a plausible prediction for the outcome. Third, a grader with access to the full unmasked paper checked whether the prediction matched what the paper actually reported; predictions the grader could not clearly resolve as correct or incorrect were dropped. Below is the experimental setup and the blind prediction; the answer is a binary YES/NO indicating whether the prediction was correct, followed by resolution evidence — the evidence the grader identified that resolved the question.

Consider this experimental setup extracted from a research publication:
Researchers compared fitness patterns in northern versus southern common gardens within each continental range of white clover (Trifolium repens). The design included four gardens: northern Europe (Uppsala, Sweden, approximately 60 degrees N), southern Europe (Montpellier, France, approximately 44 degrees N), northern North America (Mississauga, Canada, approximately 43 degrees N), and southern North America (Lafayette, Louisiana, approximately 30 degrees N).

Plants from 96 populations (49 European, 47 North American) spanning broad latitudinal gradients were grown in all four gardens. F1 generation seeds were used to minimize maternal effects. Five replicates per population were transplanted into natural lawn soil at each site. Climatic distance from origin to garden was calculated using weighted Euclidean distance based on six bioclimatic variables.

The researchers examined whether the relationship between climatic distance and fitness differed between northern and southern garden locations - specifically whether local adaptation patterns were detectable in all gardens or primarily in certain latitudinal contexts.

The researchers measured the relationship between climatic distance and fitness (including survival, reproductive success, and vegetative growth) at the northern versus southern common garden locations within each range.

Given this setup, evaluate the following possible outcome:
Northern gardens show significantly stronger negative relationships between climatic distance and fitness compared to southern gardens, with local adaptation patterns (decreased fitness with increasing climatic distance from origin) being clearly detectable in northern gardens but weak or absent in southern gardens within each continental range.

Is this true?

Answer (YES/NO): NO